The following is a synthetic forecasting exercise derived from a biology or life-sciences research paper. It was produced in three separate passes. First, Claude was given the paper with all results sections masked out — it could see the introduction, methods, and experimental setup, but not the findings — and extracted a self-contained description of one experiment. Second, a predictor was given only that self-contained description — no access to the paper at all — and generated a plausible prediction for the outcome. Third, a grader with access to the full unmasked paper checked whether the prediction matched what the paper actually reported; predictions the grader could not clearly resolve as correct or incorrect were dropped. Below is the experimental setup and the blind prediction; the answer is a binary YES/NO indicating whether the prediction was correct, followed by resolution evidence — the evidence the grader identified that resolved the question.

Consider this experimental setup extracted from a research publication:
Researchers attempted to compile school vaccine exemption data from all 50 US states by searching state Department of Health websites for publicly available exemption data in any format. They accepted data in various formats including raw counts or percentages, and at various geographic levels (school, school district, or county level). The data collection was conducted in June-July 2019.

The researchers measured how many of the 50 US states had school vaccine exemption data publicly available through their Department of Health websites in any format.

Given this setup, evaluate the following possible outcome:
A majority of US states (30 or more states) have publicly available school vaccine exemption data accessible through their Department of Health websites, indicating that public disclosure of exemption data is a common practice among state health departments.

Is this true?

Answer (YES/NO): NO